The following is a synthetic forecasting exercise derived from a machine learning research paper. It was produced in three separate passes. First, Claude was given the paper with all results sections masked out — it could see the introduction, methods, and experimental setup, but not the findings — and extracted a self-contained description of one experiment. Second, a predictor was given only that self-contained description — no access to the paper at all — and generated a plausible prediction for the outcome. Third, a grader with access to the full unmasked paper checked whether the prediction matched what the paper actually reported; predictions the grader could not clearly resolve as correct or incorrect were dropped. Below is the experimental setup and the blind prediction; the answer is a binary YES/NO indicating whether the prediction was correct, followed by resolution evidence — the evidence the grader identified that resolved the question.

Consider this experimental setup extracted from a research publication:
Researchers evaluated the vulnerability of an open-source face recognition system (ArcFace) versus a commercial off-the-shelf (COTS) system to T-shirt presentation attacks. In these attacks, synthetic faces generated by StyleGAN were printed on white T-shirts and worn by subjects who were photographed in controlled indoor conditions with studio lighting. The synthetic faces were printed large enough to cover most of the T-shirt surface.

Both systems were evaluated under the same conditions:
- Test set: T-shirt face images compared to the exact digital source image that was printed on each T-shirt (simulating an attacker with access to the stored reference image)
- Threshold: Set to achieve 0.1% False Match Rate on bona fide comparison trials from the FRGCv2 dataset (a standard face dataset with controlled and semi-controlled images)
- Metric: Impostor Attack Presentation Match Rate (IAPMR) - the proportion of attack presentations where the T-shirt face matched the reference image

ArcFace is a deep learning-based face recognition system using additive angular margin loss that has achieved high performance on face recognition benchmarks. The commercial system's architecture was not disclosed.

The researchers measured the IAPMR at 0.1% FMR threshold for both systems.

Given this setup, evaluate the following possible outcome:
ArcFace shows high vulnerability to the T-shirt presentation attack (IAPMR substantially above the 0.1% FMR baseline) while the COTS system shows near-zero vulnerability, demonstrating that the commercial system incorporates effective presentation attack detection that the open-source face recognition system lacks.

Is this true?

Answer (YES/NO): NO